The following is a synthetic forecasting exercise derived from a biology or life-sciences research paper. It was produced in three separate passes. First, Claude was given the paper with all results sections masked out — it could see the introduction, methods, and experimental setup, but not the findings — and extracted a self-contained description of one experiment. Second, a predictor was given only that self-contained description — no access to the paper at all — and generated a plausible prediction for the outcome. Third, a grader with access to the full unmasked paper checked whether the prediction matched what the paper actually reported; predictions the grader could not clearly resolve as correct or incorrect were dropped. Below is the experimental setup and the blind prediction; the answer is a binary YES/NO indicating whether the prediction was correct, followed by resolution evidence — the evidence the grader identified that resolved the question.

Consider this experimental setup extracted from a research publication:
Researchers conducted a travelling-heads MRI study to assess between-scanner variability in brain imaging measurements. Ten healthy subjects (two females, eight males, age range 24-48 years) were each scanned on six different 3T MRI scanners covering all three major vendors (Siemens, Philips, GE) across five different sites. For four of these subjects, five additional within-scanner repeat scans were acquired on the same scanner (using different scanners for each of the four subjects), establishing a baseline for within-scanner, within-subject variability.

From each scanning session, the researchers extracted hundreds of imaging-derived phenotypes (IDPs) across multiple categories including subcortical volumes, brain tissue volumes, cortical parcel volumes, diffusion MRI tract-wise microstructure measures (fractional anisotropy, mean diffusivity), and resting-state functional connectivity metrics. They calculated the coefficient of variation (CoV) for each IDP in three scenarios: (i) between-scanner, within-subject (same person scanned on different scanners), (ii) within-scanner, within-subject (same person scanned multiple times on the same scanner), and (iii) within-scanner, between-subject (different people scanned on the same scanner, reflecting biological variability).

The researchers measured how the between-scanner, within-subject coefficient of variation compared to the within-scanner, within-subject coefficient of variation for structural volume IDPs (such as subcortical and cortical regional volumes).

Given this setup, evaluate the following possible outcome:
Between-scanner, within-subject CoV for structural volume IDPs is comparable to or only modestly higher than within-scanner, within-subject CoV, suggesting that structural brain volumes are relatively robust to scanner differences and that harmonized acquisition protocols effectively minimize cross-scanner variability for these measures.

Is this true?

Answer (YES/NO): NO